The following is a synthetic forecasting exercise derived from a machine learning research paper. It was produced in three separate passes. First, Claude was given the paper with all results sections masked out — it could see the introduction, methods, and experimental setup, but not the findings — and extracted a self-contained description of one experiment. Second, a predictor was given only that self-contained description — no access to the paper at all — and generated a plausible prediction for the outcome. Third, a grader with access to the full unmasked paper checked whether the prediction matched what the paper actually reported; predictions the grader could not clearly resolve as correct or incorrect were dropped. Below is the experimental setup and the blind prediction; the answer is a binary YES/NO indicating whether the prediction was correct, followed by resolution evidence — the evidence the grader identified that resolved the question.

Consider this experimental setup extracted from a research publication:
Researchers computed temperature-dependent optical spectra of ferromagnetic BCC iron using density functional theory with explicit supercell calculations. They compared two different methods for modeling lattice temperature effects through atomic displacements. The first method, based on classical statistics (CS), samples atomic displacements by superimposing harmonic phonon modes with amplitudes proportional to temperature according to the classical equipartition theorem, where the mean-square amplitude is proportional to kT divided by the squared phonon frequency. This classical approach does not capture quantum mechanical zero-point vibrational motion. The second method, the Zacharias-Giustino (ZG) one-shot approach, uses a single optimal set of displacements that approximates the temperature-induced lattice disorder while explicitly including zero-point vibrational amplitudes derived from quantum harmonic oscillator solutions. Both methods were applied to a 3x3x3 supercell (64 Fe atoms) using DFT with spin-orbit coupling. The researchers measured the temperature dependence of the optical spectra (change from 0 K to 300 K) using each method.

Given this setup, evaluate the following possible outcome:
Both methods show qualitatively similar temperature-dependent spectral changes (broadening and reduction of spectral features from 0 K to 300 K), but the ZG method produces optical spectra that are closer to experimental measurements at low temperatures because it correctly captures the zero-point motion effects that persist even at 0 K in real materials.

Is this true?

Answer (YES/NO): NO